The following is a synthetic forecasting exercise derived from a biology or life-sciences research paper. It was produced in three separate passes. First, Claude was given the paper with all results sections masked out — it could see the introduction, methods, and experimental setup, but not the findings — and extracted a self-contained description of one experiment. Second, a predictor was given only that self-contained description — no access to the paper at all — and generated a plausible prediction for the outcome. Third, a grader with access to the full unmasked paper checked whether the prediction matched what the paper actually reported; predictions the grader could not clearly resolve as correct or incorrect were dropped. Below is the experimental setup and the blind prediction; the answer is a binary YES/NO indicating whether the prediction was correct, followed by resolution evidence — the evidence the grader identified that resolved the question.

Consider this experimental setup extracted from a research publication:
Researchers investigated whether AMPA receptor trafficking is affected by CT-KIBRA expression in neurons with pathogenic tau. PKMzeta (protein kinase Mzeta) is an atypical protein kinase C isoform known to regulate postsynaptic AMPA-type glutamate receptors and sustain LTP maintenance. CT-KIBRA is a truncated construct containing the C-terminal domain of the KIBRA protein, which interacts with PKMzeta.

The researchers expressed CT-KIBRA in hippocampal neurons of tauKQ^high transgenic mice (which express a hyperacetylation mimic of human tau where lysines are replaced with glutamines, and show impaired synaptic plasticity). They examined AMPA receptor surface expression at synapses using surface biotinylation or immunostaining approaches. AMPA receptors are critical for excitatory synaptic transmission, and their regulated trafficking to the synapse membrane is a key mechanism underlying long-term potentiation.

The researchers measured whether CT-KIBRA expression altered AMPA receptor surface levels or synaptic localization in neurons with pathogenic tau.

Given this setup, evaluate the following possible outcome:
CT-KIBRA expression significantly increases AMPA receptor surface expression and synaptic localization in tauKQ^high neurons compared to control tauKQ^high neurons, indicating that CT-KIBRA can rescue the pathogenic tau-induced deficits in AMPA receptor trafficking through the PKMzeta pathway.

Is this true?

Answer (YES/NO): YES